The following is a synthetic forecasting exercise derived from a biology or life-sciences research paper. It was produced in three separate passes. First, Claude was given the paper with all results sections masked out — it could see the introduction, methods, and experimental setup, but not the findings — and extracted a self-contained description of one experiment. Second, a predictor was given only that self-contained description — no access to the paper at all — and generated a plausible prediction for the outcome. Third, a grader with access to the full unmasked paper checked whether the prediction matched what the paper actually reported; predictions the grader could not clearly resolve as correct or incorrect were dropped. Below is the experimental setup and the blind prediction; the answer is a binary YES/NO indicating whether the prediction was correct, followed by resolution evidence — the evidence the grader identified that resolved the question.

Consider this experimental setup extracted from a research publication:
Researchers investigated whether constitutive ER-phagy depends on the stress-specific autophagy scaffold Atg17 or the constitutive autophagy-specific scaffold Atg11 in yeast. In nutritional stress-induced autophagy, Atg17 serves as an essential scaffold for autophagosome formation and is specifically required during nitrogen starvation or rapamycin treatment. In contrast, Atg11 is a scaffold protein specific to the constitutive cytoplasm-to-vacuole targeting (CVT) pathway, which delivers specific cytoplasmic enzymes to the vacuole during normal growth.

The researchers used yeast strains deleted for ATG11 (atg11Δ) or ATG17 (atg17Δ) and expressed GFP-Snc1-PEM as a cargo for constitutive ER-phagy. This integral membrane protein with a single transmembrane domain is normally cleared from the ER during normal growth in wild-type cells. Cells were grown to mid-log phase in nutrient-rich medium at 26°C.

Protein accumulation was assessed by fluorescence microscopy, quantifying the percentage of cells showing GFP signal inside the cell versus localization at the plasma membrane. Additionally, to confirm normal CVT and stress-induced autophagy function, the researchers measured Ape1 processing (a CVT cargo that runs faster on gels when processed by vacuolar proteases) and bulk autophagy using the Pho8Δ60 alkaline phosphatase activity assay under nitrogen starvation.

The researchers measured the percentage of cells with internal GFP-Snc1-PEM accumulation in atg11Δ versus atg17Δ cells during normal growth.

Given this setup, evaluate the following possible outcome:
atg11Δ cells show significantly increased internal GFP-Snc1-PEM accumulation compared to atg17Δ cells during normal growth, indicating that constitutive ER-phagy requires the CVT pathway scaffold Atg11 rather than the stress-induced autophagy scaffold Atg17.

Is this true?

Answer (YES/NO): YES